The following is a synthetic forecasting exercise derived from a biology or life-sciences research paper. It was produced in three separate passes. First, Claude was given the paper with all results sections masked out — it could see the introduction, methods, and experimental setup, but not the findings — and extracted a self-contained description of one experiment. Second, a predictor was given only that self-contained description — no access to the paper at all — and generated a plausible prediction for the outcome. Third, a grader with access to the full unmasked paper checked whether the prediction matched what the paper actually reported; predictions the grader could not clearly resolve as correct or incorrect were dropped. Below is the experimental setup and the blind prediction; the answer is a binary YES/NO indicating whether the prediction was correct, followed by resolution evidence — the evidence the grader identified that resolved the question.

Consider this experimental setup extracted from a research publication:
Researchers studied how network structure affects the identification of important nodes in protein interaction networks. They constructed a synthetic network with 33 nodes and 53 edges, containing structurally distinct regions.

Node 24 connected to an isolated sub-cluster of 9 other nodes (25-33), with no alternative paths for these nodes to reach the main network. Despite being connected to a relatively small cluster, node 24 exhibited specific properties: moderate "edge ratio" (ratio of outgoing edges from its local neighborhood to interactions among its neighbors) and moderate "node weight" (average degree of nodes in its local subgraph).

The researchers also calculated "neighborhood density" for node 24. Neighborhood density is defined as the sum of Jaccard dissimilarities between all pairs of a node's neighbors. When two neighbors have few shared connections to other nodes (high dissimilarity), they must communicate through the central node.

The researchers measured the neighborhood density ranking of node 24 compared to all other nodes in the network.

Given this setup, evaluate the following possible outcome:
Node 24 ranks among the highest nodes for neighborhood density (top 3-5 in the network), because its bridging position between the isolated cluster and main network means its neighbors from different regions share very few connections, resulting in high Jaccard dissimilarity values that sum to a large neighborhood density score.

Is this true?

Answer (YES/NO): YES